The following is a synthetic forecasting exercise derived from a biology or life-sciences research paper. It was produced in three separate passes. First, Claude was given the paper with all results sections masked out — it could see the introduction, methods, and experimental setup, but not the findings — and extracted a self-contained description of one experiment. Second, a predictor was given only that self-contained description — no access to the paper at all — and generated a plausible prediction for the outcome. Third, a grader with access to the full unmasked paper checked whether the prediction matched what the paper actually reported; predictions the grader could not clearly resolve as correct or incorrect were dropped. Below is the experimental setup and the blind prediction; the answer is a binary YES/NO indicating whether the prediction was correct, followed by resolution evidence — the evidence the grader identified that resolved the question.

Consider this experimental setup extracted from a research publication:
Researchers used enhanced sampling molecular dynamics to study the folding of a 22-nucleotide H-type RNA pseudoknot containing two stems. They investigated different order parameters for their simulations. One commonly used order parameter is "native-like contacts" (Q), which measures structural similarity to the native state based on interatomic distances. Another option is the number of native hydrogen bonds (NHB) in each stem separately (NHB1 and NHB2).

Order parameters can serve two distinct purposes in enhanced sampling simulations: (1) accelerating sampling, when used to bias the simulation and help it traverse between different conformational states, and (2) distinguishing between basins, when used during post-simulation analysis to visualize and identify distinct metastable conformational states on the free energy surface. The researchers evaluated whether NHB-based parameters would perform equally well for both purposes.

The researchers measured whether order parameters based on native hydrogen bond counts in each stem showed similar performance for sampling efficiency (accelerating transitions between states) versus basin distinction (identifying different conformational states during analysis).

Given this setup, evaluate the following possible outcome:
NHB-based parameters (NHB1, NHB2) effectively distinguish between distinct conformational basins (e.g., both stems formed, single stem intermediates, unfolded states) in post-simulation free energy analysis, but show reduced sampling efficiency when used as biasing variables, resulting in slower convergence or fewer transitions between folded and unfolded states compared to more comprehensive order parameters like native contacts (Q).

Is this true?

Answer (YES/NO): YES